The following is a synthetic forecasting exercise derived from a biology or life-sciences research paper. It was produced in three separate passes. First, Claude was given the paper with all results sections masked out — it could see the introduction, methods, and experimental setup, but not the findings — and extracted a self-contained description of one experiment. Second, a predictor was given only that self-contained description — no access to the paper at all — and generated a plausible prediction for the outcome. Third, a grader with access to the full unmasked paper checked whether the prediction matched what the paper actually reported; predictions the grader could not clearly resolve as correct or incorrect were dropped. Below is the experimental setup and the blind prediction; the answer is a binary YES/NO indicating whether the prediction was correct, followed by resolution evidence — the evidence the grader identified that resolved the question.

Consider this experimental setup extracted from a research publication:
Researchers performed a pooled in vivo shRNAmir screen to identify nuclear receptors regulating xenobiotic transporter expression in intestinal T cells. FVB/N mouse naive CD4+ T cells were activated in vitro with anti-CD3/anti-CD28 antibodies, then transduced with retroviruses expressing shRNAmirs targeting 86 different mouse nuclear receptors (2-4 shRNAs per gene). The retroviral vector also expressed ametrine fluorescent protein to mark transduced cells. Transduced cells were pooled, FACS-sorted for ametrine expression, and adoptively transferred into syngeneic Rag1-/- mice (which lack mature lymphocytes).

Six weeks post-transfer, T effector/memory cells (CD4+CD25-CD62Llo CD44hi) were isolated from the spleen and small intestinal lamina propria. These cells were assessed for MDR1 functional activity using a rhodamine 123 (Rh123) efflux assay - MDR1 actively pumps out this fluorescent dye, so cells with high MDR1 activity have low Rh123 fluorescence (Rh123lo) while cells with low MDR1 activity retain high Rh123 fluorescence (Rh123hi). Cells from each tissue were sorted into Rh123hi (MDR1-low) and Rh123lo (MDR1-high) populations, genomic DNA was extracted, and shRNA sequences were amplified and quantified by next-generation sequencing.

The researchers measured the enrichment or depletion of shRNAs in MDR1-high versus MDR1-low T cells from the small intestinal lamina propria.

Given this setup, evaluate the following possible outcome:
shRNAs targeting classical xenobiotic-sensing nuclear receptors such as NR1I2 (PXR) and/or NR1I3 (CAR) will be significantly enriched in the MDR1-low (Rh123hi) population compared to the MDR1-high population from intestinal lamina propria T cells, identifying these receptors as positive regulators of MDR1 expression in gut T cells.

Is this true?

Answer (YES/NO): YES